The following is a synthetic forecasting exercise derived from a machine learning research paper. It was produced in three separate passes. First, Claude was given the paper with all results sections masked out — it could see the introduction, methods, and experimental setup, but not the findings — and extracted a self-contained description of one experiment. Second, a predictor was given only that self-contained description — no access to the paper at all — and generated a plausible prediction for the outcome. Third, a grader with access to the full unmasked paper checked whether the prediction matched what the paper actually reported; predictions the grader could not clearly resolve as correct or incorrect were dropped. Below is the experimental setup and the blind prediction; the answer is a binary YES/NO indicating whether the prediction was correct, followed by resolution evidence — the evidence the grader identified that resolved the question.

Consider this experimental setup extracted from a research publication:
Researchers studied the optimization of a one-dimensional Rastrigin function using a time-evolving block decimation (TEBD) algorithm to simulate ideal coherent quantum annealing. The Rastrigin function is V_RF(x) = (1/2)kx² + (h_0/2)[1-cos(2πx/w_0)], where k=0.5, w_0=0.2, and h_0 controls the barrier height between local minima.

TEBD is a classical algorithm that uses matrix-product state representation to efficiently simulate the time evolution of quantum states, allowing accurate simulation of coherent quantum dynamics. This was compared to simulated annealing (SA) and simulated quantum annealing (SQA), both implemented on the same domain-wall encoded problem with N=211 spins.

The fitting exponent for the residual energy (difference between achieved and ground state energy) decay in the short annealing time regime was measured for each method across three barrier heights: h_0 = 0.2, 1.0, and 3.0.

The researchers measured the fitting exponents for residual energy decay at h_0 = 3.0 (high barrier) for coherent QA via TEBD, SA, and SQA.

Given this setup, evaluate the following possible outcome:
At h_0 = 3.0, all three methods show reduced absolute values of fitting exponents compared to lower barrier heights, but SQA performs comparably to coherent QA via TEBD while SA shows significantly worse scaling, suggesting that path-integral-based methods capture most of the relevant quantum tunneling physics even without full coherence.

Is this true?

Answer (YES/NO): NO